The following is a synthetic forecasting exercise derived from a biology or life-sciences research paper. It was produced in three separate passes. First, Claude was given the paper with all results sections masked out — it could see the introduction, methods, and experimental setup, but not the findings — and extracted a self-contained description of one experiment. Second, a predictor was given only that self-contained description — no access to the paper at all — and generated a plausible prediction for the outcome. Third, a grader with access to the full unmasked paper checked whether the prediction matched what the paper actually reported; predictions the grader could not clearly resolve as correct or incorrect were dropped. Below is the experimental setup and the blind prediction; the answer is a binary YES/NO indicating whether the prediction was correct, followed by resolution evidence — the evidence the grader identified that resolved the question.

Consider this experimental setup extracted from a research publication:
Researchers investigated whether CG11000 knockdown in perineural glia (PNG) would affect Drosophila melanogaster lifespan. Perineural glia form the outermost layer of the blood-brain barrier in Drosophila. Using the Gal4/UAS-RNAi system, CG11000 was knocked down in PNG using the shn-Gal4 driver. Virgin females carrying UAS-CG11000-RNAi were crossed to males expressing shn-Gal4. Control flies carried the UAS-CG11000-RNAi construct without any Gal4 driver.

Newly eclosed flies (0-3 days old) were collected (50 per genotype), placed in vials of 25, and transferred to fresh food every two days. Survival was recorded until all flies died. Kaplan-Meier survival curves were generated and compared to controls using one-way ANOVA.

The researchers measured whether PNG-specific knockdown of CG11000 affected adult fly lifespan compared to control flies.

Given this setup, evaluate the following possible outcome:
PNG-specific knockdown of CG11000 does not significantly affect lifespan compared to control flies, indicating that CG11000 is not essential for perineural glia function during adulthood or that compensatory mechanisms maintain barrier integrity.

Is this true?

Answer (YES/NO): YES